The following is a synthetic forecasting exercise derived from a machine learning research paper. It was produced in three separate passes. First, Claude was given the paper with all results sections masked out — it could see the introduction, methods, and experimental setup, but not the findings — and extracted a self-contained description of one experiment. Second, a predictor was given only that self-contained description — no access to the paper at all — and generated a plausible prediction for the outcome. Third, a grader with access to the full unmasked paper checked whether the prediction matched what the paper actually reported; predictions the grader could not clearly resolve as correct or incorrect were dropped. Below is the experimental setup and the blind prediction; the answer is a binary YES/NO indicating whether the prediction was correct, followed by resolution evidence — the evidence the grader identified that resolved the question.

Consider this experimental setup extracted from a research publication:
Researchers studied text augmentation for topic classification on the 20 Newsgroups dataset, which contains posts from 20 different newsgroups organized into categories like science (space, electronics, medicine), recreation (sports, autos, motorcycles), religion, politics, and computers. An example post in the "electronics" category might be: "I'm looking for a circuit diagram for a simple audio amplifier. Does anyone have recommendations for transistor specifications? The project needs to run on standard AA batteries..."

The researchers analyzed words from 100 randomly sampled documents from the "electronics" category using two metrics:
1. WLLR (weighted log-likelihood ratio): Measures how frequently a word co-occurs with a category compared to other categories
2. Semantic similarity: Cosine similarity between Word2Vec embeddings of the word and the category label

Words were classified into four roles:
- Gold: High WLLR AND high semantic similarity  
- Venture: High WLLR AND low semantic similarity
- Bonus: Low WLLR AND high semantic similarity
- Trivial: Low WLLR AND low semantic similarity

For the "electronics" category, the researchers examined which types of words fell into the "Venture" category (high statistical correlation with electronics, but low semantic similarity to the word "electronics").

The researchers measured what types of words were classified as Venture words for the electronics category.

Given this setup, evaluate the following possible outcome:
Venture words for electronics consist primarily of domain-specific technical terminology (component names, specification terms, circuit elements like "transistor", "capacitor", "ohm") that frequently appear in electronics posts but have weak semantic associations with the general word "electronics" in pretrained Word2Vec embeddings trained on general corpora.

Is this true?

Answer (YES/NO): NO